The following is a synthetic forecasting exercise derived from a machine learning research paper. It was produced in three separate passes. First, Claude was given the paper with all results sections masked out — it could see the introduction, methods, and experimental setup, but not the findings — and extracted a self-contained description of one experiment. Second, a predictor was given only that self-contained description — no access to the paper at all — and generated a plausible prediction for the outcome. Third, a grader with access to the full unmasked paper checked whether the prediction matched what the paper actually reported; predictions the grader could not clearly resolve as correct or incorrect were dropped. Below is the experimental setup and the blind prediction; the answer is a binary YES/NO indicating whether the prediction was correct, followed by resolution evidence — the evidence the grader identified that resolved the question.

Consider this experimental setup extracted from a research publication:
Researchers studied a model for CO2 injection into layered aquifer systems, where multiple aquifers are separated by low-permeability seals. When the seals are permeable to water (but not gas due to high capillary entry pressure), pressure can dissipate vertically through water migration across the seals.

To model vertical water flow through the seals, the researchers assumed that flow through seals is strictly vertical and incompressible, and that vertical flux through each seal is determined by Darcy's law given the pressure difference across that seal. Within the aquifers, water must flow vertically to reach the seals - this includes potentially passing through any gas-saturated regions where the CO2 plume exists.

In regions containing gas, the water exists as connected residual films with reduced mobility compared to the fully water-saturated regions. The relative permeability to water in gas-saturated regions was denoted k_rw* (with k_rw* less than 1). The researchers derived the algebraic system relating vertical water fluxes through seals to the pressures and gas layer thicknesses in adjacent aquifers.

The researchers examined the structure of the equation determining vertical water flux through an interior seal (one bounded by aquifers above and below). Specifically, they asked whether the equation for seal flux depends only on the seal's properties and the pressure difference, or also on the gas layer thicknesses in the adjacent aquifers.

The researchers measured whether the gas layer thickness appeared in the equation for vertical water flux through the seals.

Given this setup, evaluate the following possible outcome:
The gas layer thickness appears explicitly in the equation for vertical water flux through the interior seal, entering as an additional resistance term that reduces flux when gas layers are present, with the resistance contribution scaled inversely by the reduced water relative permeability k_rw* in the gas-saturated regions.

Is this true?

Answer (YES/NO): YES